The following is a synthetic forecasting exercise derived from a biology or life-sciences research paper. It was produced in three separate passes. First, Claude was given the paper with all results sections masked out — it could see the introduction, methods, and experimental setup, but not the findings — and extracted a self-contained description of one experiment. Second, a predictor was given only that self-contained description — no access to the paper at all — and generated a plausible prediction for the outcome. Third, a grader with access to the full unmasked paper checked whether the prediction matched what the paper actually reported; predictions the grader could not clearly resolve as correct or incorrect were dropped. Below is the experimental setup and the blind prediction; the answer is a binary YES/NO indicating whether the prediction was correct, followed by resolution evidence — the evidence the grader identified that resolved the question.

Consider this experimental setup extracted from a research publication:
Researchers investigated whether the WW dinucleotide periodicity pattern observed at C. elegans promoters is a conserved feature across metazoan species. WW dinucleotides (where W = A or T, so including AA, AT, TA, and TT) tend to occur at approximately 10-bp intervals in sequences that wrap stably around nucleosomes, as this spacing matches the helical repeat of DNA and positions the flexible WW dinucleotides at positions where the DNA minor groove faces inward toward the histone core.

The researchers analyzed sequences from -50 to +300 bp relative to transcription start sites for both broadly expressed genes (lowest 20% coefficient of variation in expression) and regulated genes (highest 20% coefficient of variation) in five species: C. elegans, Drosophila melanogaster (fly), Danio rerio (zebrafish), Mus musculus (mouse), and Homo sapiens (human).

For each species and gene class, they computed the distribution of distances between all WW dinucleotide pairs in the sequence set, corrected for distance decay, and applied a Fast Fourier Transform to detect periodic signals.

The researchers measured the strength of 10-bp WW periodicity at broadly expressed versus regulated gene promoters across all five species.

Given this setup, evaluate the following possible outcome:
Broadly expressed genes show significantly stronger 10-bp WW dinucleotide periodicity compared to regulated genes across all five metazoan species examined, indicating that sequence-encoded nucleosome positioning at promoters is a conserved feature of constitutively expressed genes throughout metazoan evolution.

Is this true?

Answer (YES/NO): NO